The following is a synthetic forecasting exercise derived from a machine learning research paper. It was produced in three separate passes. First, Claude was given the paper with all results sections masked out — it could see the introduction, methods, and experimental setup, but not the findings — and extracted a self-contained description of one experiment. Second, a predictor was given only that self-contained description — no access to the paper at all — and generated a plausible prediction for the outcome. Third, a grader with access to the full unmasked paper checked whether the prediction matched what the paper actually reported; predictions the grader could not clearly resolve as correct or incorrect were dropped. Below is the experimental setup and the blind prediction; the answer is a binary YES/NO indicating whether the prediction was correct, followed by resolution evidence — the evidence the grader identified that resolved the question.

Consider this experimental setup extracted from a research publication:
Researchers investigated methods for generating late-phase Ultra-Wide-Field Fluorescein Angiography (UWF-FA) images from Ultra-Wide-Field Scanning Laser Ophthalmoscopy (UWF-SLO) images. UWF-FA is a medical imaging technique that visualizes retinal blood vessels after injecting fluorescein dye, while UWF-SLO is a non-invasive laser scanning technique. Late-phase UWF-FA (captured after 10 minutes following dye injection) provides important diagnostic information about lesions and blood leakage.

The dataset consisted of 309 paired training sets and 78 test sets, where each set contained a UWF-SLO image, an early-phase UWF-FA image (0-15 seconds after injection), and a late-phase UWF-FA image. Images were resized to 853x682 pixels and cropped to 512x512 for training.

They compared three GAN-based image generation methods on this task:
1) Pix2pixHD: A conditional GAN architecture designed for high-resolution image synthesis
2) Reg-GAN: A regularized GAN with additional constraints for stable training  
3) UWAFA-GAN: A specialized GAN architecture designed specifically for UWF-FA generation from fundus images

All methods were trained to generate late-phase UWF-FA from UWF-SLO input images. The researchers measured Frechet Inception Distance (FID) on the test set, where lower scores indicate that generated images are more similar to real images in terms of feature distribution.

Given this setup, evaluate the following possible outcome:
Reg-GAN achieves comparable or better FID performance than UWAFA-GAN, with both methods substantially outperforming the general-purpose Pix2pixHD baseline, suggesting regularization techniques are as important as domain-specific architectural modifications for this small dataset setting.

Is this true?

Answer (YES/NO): YES